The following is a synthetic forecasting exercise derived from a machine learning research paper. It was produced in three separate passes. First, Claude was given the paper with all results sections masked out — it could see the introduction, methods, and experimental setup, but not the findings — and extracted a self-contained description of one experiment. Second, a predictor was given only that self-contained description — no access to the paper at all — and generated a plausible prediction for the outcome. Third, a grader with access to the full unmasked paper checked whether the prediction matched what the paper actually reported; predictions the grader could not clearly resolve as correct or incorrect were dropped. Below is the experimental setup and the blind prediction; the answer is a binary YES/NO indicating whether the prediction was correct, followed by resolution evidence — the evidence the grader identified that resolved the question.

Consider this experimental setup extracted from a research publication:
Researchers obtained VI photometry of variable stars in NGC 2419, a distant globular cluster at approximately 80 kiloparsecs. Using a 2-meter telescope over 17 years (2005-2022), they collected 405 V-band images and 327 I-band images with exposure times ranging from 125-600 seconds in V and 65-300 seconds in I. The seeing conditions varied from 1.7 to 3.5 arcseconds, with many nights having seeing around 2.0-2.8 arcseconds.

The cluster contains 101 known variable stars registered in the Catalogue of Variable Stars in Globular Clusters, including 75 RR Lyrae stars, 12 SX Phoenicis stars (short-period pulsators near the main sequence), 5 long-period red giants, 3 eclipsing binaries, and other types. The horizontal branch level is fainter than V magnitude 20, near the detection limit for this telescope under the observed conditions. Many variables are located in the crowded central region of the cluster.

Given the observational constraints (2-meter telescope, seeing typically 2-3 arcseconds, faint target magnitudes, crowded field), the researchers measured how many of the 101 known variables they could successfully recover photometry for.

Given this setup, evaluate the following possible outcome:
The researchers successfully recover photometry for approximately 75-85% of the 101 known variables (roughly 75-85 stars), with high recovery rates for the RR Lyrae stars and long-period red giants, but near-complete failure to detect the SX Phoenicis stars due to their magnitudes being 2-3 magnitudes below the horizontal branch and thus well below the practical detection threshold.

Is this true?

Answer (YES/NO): NO